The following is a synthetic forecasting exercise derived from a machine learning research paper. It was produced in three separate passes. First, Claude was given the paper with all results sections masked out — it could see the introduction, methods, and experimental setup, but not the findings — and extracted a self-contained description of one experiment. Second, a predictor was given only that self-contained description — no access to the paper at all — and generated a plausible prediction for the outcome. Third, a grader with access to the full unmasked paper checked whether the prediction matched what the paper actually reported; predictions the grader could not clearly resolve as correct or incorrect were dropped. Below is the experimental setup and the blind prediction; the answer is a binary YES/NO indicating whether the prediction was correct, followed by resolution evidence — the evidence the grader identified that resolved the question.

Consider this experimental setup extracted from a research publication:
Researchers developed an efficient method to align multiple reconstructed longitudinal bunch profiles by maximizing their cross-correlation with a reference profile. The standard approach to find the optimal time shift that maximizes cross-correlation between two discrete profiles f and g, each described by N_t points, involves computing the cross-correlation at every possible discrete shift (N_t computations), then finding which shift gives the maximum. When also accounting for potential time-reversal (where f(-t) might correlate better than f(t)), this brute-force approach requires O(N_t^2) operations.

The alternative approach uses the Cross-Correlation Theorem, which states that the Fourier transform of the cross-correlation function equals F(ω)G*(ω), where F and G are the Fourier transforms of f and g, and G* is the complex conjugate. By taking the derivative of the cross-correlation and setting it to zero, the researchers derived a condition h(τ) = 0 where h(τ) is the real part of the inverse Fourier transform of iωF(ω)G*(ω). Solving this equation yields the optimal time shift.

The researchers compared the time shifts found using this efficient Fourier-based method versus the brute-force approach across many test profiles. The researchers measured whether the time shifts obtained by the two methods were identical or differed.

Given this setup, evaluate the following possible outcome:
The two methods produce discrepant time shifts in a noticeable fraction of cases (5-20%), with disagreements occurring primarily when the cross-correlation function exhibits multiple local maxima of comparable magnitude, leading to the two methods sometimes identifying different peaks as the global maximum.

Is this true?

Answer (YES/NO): NO